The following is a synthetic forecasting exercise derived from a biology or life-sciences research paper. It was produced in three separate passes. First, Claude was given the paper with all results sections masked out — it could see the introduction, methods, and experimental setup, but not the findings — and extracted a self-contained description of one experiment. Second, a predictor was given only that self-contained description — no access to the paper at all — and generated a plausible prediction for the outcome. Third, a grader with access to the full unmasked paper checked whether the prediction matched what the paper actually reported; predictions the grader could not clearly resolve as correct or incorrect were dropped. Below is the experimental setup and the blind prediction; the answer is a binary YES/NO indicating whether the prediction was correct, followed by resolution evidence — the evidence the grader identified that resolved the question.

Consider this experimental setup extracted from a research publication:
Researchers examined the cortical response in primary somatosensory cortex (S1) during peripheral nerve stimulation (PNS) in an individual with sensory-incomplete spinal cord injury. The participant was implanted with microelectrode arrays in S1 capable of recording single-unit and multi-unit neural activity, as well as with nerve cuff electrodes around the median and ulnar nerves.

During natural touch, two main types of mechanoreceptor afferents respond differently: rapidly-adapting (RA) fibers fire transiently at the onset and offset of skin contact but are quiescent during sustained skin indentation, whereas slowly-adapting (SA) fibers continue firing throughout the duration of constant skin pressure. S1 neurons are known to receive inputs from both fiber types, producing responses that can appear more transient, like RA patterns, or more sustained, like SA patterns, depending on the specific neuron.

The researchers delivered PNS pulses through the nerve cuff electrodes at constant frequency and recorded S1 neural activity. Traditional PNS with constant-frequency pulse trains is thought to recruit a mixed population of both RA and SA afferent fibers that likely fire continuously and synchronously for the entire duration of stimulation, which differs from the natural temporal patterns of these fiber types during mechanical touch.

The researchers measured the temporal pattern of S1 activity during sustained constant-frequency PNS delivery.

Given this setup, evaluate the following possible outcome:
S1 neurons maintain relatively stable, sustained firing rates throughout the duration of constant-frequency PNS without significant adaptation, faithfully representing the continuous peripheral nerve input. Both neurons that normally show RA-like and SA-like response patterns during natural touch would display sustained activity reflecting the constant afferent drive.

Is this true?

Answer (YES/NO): NO